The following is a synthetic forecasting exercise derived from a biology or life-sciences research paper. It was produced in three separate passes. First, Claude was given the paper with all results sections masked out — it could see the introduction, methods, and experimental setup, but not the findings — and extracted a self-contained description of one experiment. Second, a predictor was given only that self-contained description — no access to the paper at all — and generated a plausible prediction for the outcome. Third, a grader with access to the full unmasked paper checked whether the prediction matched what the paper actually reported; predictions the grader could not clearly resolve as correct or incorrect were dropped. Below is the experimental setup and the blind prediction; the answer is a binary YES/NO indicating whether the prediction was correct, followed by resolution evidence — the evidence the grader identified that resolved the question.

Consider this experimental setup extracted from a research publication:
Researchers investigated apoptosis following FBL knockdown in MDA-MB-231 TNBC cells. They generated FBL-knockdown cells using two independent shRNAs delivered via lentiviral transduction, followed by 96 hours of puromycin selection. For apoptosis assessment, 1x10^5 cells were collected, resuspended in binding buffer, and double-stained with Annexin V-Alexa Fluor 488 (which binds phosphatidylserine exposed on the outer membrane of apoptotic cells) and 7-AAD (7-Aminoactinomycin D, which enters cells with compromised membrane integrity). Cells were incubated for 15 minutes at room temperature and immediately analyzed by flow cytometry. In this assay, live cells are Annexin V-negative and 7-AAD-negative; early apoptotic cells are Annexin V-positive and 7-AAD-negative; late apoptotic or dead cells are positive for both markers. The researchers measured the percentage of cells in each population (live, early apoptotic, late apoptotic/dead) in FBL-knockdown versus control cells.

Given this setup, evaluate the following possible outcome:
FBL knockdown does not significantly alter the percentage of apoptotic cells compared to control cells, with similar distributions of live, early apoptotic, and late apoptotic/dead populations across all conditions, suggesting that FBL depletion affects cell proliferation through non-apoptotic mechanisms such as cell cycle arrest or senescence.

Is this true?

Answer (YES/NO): NO